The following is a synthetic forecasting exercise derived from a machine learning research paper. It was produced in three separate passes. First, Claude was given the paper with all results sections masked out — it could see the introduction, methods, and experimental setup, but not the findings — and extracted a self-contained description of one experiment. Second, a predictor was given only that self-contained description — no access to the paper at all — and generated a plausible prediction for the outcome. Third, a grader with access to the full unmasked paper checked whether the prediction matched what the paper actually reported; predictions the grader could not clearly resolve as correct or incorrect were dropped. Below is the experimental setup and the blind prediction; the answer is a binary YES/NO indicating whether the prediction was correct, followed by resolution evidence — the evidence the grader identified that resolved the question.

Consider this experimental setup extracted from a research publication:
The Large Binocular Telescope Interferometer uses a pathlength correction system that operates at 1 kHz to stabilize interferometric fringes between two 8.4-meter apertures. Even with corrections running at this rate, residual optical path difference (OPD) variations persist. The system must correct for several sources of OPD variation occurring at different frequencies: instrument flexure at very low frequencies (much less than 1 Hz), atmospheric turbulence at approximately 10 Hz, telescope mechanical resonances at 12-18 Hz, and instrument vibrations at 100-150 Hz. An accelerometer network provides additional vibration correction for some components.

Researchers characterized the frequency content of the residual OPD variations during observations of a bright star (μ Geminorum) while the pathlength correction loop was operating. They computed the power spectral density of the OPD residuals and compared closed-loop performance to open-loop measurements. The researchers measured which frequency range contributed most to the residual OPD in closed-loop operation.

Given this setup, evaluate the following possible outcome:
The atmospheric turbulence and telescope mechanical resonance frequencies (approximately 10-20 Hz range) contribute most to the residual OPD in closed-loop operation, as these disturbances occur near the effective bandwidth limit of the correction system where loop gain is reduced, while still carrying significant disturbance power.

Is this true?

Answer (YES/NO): NO